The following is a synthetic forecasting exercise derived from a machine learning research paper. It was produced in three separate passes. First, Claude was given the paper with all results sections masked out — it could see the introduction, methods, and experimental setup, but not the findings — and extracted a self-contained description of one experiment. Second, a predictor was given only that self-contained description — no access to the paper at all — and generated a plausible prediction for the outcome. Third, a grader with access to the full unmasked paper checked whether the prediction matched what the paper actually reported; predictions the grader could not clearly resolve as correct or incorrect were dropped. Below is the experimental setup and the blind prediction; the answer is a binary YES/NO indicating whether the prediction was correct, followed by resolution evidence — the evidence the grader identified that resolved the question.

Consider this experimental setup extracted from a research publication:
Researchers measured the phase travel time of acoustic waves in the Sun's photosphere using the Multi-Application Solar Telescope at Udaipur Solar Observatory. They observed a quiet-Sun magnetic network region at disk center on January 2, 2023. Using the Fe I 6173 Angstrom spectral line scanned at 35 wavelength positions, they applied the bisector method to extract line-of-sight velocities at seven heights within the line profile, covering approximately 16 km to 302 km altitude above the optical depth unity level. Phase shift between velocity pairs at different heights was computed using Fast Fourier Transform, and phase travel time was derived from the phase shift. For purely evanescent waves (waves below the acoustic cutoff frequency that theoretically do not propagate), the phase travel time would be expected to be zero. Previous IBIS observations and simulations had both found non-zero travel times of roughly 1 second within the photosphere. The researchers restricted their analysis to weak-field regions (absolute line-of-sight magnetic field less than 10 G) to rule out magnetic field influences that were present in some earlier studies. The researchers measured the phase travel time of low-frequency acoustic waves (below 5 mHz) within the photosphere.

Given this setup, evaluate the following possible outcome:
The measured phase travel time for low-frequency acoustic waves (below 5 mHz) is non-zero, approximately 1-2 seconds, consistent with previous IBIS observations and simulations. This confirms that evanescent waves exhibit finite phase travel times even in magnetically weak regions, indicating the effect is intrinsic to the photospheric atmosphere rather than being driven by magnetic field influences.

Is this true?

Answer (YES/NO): YES